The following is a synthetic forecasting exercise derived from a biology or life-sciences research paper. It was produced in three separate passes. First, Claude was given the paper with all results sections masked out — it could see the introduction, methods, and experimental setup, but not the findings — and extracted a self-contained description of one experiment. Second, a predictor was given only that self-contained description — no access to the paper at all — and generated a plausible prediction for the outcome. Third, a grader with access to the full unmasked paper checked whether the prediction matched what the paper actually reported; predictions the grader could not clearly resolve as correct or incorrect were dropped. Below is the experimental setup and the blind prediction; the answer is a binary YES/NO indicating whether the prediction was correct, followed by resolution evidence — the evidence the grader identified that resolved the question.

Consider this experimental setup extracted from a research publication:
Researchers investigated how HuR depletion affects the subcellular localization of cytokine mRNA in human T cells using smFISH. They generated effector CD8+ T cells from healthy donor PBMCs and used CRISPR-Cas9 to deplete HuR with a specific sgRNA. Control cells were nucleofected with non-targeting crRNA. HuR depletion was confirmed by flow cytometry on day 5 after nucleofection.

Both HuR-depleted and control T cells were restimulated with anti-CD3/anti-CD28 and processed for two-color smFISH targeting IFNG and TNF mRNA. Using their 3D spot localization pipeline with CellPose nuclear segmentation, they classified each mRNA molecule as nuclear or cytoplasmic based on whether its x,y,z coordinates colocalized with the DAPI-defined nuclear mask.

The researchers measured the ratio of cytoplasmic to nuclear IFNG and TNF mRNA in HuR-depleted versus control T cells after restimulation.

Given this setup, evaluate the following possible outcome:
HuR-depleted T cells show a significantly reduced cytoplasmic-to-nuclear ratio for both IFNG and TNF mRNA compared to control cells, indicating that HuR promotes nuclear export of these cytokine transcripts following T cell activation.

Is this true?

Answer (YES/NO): NO